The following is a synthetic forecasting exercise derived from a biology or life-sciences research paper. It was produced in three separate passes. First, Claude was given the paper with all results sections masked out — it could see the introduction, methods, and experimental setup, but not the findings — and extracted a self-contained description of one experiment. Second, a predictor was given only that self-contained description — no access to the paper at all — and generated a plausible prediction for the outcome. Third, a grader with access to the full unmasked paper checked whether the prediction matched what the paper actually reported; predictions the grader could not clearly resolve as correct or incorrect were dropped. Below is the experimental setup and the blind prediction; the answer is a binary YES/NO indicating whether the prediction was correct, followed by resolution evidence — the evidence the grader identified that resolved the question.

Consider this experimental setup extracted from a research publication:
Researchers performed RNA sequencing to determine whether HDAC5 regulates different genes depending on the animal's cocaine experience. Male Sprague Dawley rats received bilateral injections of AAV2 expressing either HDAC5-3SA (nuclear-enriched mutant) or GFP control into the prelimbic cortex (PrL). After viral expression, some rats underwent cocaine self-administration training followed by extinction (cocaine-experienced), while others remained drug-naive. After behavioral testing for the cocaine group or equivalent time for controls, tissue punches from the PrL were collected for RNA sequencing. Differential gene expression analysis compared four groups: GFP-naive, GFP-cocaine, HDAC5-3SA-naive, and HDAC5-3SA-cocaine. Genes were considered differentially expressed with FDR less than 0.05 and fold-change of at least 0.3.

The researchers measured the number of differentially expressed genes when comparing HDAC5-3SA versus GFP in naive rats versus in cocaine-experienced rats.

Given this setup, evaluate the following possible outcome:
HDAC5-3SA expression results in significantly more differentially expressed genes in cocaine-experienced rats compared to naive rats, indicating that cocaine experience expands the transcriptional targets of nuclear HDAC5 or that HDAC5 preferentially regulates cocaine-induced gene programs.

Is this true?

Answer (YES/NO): YES